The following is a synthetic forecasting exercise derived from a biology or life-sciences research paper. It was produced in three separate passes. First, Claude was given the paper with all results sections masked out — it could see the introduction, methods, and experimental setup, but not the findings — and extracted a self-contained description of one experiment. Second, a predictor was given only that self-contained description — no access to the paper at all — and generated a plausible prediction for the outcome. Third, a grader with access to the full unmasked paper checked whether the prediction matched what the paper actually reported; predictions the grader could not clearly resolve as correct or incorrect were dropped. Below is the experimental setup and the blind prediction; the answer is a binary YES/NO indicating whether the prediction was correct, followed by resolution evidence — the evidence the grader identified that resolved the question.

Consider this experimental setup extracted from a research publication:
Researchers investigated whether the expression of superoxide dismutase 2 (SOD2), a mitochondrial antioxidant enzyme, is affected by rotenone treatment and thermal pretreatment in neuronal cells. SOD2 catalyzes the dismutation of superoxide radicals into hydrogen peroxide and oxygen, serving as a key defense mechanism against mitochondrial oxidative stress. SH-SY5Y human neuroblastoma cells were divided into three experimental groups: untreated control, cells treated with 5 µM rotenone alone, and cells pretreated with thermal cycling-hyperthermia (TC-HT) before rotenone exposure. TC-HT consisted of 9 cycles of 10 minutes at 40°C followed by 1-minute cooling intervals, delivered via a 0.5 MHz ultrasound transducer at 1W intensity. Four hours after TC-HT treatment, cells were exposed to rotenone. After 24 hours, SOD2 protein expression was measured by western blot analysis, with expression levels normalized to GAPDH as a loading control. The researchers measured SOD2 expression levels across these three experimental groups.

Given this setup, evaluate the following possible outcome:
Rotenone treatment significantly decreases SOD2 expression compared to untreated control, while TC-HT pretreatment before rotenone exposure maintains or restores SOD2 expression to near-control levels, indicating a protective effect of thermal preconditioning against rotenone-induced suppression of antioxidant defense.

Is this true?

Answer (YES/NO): YES